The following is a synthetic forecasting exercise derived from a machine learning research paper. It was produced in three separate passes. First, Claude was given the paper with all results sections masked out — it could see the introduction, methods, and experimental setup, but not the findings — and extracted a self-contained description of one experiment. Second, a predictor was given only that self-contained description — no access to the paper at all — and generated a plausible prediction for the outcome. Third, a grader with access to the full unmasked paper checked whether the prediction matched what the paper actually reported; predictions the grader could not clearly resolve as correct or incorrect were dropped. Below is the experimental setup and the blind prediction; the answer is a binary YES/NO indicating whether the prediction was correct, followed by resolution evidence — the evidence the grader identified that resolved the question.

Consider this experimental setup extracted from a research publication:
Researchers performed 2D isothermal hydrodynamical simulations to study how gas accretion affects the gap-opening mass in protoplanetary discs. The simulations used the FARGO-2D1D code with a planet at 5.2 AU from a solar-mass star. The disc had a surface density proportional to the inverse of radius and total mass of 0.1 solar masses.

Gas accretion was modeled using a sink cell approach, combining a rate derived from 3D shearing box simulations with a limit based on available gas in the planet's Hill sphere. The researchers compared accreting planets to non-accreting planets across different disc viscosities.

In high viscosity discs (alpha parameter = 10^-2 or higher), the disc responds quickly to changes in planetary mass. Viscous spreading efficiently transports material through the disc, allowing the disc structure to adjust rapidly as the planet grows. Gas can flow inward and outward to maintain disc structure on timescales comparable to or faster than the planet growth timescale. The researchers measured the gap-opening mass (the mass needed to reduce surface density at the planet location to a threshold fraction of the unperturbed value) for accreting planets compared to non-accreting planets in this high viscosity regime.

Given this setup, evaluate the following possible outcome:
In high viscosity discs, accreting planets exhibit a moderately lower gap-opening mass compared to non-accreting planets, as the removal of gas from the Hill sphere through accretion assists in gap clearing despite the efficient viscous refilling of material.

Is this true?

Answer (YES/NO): YES